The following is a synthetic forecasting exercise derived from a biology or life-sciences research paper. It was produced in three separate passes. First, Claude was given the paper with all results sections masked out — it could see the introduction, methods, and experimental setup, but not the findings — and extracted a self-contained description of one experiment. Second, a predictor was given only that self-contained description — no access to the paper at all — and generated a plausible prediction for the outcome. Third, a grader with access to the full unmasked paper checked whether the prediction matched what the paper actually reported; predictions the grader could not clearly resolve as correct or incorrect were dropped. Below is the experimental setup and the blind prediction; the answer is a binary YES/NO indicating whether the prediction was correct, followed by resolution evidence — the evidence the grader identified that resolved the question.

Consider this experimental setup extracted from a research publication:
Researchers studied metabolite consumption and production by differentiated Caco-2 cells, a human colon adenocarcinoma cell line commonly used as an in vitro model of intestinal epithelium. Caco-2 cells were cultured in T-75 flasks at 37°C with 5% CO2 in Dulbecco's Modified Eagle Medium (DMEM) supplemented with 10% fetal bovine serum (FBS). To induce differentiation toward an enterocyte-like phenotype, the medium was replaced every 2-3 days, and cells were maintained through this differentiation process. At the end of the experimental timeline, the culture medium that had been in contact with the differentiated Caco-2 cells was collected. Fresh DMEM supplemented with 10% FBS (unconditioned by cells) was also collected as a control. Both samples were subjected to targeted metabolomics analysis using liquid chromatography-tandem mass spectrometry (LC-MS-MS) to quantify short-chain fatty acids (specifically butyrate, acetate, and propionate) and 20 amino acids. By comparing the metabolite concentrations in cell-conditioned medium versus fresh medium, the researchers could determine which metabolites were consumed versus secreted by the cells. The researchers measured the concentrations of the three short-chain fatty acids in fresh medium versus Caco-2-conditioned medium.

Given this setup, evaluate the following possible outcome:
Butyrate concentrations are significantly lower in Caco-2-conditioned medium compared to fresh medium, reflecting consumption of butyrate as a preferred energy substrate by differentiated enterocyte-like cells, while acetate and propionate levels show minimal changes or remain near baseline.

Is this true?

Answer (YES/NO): NO